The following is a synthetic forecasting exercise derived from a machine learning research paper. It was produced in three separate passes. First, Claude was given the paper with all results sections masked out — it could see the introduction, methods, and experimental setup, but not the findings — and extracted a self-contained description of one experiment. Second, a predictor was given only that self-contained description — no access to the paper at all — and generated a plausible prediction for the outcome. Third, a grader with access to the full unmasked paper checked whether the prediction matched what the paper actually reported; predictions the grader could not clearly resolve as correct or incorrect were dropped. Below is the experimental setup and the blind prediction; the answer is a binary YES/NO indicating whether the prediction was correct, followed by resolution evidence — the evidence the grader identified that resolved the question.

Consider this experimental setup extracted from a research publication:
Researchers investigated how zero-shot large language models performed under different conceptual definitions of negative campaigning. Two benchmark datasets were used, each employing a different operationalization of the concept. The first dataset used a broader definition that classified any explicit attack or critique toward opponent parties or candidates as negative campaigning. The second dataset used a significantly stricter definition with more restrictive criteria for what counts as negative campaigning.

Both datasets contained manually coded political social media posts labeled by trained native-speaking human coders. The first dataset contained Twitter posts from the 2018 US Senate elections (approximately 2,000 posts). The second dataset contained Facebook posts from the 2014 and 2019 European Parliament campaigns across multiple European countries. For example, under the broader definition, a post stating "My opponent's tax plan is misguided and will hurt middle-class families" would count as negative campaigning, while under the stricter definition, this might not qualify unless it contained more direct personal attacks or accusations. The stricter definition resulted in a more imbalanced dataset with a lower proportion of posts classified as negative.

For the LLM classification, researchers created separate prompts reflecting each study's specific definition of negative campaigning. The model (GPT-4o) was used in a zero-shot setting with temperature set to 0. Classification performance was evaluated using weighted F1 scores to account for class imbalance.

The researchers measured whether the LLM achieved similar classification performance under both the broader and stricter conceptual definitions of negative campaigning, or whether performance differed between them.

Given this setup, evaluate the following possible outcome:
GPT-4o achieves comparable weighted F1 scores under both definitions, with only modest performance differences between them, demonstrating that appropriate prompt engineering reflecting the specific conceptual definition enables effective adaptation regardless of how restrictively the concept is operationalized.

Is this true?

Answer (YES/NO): YES